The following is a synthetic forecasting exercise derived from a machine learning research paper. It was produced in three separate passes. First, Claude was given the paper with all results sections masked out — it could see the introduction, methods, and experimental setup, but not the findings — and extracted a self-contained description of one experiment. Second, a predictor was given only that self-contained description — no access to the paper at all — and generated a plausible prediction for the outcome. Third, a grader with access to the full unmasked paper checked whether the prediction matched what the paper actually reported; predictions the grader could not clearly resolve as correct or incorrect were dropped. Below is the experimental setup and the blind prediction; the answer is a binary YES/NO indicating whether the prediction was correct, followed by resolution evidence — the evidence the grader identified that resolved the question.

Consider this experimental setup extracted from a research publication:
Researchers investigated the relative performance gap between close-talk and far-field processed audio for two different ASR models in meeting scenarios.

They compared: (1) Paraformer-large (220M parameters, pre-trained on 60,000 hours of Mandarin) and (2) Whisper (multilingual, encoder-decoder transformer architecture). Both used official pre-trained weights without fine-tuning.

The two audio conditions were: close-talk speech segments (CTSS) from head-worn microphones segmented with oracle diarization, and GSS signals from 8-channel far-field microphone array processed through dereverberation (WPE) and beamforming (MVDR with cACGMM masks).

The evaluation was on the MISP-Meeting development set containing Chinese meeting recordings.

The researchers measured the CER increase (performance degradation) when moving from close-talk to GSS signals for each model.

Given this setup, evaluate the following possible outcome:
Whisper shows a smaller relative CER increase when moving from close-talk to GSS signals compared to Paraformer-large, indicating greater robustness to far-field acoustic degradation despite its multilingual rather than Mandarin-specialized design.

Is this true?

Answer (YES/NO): NO